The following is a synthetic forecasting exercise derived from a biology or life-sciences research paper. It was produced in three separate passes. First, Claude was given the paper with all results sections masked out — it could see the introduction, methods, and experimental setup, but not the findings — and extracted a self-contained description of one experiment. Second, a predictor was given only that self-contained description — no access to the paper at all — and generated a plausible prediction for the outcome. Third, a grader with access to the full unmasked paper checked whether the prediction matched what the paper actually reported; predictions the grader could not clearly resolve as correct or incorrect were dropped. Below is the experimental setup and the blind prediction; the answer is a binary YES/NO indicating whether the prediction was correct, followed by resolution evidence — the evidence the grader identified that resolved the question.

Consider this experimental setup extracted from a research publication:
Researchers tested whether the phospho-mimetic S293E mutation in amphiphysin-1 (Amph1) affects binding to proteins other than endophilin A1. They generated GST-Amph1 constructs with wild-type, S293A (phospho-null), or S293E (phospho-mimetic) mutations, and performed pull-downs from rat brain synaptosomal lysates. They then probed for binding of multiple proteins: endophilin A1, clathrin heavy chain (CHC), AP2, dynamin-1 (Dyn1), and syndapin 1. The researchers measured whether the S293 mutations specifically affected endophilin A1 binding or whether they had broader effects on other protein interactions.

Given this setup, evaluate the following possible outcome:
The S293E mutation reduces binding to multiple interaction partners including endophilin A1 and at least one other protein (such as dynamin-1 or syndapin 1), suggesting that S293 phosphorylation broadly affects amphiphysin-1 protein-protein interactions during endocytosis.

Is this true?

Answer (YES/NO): NO